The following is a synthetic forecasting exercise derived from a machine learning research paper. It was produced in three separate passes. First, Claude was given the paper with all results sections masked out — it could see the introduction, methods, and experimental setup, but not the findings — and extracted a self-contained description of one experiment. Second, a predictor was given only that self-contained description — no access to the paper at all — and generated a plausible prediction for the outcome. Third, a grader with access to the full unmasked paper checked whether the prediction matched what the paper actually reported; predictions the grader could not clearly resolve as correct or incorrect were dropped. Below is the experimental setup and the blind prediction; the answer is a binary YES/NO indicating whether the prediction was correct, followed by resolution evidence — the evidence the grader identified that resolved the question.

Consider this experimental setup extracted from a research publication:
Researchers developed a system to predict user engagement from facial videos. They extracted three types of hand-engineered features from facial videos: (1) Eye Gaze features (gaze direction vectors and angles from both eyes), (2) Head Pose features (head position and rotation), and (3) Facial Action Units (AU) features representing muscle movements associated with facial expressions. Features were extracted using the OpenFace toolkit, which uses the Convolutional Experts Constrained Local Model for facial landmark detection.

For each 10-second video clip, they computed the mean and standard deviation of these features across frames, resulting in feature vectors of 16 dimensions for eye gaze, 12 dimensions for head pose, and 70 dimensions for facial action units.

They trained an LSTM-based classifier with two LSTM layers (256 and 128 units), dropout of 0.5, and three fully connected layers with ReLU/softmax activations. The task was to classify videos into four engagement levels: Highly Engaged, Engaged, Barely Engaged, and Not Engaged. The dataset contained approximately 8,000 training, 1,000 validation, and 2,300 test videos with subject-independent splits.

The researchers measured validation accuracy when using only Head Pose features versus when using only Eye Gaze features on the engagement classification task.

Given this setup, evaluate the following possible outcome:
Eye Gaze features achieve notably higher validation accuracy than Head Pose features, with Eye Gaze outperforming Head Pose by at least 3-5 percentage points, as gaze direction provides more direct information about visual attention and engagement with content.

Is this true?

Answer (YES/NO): NO